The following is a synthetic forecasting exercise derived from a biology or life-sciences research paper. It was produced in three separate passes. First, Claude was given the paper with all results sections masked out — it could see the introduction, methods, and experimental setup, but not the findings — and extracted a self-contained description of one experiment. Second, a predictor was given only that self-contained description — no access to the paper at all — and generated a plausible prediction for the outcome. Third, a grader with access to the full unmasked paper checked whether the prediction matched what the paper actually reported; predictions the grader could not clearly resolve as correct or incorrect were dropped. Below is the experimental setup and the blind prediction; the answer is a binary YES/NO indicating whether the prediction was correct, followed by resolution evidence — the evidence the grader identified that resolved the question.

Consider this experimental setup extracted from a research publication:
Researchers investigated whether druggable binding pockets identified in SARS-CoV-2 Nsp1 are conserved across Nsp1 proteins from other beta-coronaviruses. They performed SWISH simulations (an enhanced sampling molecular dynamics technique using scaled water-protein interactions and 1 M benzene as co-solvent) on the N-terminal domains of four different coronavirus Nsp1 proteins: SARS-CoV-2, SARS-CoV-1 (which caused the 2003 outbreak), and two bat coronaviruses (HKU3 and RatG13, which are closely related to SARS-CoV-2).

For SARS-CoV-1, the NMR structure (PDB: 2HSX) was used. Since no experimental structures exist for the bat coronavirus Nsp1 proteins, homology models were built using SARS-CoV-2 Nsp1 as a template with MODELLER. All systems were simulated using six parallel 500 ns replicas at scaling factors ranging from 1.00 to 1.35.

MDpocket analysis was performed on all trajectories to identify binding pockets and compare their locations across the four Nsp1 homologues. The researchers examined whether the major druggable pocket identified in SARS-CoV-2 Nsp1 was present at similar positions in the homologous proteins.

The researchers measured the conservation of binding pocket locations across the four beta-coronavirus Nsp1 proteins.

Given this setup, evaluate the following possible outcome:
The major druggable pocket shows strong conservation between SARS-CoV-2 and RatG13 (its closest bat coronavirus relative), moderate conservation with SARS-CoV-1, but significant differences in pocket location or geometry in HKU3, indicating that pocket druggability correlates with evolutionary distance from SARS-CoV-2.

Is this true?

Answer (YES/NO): NO